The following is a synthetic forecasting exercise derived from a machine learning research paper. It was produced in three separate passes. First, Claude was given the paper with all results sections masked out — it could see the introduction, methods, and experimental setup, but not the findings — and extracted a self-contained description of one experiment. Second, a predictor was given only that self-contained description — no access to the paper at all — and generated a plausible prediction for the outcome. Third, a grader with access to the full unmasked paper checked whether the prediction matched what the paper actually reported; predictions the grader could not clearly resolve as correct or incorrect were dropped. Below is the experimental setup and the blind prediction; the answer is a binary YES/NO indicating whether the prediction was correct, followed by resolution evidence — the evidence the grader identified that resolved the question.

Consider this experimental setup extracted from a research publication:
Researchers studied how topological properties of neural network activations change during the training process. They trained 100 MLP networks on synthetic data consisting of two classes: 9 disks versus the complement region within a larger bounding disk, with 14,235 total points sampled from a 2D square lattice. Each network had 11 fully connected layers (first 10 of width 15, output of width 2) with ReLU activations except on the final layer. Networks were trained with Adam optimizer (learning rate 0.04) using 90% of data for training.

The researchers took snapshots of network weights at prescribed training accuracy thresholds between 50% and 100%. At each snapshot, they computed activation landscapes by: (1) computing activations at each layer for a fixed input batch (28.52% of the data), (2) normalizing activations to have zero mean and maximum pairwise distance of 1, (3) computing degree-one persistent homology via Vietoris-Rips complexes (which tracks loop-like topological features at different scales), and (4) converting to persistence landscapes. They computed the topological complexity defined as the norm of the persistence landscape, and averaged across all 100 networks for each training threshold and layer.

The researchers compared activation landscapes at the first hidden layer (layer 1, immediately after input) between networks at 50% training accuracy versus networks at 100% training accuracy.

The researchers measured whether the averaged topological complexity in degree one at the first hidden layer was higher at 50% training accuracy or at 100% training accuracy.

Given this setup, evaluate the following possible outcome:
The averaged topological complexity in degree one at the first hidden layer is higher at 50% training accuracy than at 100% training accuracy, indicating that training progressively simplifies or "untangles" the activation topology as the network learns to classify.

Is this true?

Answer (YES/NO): NO